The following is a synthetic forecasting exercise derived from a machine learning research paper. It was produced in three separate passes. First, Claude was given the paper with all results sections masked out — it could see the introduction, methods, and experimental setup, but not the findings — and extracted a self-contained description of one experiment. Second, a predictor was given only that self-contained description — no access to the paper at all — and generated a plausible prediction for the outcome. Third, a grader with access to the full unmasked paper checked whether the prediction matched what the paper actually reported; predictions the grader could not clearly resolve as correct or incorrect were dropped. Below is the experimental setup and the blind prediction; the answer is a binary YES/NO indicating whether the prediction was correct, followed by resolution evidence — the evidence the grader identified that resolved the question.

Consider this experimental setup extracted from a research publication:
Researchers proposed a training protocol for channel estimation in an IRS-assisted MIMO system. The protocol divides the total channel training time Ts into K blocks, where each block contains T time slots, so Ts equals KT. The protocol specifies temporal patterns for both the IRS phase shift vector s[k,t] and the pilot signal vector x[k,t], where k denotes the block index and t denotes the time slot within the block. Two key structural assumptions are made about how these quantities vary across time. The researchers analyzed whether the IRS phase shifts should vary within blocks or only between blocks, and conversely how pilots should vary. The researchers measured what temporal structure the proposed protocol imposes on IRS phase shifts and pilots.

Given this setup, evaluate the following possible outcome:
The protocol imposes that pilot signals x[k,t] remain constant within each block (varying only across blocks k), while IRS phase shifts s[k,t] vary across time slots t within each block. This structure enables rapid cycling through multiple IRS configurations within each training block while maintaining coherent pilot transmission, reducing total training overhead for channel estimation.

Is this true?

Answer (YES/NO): NO